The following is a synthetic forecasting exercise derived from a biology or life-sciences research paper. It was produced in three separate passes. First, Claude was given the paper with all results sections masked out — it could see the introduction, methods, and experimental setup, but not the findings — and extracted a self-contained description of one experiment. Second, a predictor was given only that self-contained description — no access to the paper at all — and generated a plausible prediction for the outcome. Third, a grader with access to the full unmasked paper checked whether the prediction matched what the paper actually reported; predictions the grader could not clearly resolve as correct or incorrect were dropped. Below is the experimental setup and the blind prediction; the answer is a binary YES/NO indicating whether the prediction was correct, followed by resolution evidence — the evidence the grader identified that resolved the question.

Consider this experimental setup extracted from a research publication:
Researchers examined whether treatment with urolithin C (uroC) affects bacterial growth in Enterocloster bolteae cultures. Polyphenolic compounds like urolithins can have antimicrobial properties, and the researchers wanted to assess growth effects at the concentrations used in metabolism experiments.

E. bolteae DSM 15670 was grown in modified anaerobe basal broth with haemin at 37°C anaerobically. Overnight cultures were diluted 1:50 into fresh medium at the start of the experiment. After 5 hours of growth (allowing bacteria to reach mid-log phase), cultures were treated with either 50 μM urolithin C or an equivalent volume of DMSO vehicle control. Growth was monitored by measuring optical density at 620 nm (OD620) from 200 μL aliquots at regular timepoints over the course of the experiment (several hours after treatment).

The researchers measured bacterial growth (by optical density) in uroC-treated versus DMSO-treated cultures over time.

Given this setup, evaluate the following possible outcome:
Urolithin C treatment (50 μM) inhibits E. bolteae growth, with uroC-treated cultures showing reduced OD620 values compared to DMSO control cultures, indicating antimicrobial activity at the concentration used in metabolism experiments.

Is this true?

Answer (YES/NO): NO